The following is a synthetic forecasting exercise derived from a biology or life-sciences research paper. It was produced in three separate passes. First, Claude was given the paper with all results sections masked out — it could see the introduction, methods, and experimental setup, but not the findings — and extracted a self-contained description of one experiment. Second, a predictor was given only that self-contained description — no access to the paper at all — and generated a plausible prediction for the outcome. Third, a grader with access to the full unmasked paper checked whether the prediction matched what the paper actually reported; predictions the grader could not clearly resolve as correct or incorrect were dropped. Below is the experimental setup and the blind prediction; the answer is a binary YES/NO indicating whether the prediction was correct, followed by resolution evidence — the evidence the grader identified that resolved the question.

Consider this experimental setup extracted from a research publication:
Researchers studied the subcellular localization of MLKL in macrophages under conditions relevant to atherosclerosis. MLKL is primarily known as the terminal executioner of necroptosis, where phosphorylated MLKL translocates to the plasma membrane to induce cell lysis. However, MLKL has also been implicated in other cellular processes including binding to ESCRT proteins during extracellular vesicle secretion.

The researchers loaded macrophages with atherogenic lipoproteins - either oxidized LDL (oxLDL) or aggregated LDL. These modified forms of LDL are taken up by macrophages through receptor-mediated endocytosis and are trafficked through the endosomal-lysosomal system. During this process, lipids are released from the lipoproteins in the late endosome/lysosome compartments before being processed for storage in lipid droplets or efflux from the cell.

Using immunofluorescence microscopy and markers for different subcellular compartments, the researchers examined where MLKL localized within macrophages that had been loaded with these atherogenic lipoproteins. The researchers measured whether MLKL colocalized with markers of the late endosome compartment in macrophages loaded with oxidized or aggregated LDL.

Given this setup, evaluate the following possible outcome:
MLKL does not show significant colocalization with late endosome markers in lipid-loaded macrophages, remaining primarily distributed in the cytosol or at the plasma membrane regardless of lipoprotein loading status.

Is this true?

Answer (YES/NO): NO